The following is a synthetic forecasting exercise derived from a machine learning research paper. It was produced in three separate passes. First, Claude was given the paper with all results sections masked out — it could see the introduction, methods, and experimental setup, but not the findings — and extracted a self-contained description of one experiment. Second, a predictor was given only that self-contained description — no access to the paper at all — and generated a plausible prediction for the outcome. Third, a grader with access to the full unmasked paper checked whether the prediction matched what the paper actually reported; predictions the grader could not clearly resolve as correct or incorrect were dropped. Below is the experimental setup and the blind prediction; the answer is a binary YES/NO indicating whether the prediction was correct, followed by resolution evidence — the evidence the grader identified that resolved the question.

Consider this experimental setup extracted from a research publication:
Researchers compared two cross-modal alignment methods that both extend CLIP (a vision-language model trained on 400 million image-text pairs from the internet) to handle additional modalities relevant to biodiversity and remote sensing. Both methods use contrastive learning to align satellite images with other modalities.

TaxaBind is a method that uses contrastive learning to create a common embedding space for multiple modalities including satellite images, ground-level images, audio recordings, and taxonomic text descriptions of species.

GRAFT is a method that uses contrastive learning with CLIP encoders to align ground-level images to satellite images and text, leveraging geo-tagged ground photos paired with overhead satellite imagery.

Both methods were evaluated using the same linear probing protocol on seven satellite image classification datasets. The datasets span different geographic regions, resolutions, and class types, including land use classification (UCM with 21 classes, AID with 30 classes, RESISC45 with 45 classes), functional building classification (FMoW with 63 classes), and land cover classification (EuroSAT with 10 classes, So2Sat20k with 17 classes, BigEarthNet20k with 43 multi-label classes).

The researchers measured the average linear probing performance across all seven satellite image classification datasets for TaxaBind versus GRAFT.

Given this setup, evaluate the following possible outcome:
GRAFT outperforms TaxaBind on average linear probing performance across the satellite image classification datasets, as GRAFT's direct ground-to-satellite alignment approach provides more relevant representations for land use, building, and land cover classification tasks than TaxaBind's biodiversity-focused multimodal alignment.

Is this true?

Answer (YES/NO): YES